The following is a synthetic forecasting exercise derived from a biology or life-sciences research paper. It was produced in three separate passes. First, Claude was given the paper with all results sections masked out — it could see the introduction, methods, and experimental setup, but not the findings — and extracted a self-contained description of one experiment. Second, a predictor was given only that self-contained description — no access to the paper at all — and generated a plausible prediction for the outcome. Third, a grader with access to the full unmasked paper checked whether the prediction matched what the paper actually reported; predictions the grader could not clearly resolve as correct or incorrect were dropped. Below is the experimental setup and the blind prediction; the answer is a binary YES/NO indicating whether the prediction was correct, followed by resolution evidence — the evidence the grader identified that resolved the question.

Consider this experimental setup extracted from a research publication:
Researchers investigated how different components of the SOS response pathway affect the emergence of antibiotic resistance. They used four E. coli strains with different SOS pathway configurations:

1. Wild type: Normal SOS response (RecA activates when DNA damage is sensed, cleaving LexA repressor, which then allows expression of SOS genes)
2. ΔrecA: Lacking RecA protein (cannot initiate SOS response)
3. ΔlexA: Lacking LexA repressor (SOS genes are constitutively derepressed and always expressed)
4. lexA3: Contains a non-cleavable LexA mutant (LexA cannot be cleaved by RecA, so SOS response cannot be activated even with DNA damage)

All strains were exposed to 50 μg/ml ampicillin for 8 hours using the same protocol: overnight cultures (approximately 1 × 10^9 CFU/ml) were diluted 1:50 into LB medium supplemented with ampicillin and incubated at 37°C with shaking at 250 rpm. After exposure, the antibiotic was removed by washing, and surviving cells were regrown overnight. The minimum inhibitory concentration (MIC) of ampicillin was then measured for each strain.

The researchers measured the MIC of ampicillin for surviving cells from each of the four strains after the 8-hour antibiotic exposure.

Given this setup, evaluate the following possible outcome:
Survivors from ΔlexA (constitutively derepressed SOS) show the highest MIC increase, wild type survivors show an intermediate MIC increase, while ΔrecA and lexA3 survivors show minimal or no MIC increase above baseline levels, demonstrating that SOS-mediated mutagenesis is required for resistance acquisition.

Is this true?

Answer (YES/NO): NO